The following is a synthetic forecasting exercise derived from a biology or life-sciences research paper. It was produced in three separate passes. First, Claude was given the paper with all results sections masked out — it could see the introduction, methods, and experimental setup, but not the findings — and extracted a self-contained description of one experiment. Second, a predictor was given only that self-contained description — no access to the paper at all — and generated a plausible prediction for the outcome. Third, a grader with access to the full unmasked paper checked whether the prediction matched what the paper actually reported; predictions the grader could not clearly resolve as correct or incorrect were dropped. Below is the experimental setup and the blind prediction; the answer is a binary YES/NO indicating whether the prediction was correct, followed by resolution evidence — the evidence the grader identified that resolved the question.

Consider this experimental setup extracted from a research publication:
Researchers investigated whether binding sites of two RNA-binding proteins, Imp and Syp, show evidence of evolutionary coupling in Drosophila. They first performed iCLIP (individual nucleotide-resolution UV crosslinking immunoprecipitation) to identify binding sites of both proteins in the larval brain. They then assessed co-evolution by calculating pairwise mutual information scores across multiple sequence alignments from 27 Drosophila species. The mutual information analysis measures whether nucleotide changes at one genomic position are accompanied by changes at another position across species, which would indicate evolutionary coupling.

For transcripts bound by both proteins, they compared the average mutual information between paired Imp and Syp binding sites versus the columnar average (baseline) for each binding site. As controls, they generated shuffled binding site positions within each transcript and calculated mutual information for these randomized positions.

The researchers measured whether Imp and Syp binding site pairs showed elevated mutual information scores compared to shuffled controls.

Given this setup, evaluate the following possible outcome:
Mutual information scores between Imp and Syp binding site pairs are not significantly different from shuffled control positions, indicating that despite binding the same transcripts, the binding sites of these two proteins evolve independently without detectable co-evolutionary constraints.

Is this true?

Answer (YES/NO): NO